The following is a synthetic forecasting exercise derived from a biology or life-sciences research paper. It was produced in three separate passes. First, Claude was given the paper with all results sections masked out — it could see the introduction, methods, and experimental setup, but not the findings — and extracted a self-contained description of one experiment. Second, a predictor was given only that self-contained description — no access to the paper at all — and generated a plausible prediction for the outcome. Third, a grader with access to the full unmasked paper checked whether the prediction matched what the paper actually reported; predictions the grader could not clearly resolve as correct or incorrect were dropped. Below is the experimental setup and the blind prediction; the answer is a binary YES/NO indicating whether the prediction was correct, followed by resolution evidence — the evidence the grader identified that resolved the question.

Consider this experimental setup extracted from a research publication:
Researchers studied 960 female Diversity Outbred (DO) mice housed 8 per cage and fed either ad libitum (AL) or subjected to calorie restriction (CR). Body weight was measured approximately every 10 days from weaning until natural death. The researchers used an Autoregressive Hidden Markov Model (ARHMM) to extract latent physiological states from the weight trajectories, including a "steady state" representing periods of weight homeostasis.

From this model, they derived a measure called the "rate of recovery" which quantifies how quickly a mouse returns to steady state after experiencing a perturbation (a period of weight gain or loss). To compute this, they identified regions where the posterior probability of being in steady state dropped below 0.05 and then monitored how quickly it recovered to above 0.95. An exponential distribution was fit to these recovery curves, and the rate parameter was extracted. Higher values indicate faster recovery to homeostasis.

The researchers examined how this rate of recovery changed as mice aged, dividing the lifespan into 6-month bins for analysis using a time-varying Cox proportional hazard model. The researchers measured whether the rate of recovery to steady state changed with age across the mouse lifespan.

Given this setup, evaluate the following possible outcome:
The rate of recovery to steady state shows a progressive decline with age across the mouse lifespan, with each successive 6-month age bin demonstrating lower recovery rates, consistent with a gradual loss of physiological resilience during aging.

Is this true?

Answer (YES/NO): NO